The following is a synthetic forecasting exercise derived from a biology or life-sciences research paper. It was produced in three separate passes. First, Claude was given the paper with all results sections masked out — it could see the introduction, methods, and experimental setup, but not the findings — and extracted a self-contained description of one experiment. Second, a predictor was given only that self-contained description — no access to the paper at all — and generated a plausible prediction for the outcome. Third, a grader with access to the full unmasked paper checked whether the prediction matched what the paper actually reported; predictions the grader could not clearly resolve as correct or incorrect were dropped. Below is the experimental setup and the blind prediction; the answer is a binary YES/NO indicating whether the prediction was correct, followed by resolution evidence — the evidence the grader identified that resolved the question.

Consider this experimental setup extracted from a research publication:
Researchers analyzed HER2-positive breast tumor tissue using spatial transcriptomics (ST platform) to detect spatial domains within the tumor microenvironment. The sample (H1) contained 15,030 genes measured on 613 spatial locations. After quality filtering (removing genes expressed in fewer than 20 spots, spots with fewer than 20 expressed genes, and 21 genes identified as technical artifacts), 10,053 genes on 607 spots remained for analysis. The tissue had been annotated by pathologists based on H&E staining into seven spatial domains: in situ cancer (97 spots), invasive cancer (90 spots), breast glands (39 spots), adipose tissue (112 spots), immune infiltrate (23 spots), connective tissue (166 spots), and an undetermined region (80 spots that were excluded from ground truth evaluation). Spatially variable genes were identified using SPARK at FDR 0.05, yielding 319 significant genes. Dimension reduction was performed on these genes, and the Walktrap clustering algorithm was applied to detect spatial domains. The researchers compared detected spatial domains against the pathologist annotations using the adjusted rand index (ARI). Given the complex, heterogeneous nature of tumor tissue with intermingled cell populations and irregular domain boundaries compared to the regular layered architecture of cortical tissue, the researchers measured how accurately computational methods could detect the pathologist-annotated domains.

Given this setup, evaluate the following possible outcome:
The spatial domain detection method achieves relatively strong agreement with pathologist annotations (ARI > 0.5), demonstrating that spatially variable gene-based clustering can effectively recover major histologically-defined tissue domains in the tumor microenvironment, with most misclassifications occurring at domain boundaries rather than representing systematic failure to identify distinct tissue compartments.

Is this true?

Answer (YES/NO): NO